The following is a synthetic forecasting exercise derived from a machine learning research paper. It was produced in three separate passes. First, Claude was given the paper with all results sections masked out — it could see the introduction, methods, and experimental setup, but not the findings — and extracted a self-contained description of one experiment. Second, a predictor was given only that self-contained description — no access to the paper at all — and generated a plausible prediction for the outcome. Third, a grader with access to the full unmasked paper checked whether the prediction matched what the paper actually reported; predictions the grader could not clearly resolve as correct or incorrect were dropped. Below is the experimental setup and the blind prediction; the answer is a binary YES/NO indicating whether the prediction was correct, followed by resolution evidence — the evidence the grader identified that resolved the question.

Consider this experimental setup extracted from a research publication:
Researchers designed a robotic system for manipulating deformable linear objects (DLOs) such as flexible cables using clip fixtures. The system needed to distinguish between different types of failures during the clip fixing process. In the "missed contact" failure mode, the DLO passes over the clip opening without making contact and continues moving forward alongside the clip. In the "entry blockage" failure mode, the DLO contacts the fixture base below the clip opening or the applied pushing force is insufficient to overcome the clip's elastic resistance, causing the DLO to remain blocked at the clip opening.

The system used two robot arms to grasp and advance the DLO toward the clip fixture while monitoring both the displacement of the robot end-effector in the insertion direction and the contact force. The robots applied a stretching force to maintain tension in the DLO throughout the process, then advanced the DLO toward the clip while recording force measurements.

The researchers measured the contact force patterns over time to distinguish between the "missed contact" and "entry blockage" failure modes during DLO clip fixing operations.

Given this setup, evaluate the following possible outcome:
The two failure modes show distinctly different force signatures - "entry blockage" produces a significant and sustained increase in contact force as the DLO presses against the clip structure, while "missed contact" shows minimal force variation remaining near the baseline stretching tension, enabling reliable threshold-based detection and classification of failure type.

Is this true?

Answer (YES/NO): NO